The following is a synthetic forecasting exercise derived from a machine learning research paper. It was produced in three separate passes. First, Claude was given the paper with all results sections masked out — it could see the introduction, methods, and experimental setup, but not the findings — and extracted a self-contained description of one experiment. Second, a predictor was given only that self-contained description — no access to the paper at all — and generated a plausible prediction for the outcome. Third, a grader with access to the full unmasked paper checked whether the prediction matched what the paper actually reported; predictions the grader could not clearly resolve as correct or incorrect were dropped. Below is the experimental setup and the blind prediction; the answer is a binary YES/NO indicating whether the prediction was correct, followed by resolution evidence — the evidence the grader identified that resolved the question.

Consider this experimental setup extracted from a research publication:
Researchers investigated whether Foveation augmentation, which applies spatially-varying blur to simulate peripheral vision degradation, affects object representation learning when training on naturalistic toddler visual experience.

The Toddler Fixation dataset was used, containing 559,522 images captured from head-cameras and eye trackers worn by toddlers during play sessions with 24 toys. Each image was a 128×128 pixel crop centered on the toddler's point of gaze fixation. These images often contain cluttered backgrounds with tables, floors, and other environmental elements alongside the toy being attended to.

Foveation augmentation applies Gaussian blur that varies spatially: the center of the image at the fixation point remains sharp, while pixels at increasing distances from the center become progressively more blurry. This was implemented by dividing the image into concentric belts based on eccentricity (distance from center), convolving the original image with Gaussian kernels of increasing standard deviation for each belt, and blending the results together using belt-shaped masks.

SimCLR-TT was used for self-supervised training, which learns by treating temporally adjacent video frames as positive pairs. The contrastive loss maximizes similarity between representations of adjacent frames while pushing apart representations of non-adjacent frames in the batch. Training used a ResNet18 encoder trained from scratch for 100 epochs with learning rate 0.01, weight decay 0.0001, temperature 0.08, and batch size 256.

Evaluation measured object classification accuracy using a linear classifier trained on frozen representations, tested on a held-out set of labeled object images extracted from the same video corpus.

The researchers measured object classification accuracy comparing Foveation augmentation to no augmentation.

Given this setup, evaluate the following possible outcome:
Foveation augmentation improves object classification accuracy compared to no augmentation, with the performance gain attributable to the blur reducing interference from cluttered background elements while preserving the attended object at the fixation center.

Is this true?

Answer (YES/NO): NO